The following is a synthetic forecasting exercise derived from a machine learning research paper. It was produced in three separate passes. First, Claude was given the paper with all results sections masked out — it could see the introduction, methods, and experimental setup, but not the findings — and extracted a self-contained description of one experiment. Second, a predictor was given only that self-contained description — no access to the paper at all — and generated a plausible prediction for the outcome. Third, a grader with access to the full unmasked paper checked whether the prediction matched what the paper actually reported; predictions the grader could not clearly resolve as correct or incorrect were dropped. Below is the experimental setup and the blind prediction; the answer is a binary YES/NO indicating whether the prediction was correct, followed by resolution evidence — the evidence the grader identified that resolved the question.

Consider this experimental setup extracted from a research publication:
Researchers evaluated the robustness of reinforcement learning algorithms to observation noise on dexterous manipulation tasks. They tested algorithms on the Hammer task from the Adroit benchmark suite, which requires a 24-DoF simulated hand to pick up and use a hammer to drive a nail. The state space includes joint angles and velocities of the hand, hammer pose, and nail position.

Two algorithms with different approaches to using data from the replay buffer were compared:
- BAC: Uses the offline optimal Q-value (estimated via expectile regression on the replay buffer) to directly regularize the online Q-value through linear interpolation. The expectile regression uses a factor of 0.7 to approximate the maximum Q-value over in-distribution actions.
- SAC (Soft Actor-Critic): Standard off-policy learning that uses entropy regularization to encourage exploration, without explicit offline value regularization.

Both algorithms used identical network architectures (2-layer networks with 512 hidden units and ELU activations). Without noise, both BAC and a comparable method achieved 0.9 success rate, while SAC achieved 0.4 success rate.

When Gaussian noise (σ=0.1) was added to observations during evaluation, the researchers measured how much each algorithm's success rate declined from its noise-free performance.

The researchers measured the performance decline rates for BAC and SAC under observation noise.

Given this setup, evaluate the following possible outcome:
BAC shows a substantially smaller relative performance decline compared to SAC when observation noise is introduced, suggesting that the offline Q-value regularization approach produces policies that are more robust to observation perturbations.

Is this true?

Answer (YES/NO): NO